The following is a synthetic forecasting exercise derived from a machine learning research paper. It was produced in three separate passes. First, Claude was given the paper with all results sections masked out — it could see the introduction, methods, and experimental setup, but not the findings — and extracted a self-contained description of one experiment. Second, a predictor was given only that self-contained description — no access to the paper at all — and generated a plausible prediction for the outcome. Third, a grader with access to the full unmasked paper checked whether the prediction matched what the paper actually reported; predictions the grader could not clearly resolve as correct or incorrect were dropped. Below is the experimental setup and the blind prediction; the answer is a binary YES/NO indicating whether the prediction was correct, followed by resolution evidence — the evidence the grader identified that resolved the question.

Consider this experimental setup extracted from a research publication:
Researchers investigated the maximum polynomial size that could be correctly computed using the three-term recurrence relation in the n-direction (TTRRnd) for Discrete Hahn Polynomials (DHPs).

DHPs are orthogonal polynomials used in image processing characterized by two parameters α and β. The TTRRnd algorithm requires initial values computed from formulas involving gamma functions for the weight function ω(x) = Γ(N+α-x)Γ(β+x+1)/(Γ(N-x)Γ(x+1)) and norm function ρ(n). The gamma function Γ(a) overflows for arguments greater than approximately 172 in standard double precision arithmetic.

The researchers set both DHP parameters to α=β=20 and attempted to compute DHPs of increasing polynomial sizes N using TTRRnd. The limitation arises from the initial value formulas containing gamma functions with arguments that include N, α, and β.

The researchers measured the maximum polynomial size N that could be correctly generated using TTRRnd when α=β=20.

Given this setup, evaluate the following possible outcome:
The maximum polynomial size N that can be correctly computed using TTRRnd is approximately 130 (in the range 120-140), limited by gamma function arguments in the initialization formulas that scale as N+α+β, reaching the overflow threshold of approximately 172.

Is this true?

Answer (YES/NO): YES